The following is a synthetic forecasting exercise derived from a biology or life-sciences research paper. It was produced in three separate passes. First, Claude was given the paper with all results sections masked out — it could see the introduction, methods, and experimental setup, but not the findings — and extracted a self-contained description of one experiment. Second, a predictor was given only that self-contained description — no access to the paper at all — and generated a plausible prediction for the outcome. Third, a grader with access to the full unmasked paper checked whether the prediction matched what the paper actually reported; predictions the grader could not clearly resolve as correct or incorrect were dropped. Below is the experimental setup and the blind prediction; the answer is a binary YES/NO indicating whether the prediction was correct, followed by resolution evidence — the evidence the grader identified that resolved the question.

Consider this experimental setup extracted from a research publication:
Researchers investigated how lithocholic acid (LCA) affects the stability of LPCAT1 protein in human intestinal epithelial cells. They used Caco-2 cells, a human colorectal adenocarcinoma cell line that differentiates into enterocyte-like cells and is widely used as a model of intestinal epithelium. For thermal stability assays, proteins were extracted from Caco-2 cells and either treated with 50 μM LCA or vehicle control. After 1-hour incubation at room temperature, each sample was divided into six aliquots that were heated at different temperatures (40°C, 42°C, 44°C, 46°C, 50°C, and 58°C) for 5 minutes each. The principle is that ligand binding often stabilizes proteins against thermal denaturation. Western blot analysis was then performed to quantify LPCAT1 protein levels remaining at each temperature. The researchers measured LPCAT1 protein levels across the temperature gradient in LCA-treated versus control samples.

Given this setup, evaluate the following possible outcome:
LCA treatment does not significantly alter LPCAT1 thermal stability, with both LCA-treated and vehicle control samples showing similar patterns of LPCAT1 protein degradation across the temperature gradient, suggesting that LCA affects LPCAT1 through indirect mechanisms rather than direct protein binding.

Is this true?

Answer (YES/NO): NO